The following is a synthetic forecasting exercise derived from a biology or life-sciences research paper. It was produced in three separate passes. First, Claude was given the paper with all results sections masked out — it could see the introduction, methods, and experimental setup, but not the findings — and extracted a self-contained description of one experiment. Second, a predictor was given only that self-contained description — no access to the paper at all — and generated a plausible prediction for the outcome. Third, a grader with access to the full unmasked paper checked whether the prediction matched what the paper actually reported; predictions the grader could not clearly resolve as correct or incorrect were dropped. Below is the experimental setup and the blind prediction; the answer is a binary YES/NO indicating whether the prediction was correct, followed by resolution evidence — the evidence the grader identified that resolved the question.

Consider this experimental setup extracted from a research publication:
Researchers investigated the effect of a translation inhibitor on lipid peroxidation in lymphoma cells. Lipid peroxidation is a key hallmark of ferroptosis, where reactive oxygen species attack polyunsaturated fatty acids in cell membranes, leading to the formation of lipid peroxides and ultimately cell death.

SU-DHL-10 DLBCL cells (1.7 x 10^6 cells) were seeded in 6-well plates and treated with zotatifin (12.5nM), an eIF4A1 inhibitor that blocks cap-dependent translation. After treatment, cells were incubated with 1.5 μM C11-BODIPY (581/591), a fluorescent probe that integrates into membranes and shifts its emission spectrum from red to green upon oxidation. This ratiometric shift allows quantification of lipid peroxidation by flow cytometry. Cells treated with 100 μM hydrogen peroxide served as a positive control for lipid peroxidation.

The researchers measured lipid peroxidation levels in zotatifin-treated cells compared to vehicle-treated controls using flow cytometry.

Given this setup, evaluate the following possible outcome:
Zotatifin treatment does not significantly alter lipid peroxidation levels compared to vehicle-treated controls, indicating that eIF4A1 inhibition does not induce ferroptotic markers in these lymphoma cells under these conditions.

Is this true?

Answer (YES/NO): YES